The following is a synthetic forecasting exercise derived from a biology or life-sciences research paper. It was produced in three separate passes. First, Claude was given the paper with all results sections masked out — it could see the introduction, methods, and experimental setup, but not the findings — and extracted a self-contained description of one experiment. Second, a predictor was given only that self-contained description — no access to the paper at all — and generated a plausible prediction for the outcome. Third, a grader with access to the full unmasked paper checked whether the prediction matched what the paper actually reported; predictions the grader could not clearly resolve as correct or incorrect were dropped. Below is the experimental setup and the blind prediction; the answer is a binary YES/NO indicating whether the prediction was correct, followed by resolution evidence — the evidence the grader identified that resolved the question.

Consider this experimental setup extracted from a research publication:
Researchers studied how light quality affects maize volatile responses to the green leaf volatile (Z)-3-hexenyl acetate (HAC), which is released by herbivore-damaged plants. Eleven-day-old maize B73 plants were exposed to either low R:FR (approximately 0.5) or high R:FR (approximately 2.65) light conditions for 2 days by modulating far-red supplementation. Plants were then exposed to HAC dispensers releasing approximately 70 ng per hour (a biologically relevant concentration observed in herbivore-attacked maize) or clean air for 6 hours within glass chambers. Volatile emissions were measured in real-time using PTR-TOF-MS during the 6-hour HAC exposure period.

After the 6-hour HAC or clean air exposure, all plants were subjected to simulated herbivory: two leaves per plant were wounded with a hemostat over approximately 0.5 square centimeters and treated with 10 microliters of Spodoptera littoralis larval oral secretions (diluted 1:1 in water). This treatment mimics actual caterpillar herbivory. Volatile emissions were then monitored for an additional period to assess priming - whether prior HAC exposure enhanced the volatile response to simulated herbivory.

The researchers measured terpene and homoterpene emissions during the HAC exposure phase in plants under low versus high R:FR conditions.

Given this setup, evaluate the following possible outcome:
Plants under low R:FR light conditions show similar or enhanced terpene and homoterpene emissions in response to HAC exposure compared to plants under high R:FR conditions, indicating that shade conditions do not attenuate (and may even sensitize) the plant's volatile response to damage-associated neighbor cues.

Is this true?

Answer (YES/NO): YES